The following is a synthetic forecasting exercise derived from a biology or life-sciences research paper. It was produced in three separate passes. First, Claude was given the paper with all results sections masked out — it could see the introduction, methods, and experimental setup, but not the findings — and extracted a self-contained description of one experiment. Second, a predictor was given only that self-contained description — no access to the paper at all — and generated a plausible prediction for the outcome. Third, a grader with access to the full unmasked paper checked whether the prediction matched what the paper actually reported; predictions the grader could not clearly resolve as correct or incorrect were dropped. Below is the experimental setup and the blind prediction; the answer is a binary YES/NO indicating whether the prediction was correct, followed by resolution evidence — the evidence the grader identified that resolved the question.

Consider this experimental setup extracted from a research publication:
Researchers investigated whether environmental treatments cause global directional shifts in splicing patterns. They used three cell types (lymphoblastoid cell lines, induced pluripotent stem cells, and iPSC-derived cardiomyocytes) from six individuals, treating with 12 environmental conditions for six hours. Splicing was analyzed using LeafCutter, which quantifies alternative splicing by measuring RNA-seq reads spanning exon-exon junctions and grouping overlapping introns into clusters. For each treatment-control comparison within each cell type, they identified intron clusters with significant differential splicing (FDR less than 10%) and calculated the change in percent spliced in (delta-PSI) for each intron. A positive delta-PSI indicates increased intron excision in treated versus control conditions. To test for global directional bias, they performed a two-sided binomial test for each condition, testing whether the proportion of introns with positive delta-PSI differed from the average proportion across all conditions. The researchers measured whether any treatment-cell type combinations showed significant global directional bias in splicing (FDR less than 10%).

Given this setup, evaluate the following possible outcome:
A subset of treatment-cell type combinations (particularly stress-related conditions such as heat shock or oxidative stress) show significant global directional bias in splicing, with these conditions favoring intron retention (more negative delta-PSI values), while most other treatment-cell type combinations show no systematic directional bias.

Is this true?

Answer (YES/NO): NO